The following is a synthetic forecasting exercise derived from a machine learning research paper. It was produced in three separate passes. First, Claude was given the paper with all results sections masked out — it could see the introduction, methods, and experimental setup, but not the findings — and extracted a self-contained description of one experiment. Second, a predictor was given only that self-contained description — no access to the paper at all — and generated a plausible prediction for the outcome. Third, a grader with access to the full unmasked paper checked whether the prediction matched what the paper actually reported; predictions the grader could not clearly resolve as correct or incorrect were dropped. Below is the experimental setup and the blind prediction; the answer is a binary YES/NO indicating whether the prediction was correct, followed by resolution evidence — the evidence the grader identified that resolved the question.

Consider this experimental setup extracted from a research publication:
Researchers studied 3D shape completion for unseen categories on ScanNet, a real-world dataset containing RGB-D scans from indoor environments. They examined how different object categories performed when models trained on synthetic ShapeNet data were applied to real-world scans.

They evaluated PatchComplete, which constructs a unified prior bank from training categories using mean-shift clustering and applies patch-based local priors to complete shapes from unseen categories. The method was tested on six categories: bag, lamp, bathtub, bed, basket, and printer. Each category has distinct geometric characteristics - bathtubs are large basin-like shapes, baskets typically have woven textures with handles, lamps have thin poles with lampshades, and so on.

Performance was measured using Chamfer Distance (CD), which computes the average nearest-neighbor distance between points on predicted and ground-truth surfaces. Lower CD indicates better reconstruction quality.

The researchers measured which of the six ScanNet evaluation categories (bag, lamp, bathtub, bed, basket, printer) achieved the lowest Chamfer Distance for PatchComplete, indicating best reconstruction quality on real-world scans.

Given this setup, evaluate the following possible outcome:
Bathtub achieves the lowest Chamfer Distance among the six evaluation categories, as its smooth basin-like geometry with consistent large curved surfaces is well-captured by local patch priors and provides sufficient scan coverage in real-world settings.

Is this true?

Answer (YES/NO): NO